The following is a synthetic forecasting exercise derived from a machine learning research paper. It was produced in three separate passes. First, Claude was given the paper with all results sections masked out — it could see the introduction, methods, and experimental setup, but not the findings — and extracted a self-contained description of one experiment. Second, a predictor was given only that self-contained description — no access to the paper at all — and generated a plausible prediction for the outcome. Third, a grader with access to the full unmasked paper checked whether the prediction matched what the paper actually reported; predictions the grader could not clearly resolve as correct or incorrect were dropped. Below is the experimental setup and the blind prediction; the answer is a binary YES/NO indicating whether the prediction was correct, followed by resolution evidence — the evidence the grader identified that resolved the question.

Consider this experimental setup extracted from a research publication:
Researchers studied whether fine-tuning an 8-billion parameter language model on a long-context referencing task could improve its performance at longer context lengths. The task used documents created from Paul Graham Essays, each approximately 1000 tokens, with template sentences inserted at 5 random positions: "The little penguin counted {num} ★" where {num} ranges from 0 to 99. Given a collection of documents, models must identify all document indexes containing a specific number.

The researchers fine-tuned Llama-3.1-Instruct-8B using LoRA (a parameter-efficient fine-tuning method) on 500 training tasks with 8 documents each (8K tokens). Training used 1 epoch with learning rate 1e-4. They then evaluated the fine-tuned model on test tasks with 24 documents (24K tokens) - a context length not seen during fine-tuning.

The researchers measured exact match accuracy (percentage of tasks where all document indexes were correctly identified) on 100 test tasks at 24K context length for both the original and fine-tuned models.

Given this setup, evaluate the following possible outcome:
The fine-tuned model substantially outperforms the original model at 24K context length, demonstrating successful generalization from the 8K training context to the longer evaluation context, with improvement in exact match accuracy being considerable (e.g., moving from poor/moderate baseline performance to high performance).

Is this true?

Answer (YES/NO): NO